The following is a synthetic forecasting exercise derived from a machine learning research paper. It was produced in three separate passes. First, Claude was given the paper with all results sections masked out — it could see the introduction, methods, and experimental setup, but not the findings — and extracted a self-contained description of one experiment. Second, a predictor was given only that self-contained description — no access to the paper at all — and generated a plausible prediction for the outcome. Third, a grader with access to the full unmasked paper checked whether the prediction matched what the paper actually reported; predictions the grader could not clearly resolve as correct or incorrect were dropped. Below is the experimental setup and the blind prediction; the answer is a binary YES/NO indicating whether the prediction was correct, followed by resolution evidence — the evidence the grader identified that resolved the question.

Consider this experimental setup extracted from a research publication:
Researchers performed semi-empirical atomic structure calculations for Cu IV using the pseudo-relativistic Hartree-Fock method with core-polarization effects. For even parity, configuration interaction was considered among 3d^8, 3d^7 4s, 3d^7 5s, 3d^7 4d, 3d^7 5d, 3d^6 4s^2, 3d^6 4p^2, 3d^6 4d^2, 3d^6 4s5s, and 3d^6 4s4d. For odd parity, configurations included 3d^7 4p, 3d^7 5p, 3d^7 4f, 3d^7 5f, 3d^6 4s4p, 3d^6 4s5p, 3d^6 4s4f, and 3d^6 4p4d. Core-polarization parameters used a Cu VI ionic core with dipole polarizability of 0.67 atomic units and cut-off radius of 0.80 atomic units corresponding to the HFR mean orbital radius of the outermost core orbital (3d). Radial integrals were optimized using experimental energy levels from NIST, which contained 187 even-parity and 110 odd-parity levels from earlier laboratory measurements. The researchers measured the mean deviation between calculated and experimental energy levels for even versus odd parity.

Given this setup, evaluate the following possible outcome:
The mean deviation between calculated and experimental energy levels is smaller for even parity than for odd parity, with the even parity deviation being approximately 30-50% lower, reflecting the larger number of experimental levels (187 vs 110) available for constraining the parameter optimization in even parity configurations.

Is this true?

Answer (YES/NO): NO